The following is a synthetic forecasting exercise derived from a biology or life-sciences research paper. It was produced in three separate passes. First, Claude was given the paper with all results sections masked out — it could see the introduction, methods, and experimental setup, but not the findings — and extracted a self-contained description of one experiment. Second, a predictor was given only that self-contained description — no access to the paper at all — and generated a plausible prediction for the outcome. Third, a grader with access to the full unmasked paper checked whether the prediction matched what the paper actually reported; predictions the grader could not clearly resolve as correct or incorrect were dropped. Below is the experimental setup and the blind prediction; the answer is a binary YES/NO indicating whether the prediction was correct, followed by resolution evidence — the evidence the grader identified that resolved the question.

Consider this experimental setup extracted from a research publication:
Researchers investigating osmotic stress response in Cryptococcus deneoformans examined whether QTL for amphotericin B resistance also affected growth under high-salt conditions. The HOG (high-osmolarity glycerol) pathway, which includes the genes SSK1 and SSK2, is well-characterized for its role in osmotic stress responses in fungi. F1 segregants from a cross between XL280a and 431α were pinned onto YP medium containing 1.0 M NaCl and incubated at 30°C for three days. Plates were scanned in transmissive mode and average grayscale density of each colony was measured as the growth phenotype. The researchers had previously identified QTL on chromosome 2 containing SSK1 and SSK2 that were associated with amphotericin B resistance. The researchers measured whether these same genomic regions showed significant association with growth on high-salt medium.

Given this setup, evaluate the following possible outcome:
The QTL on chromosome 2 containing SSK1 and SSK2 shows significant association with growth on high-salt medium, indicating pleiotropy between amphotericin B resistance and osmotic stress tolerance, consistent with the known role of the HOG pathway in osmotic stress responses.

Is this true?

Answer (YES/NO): NO